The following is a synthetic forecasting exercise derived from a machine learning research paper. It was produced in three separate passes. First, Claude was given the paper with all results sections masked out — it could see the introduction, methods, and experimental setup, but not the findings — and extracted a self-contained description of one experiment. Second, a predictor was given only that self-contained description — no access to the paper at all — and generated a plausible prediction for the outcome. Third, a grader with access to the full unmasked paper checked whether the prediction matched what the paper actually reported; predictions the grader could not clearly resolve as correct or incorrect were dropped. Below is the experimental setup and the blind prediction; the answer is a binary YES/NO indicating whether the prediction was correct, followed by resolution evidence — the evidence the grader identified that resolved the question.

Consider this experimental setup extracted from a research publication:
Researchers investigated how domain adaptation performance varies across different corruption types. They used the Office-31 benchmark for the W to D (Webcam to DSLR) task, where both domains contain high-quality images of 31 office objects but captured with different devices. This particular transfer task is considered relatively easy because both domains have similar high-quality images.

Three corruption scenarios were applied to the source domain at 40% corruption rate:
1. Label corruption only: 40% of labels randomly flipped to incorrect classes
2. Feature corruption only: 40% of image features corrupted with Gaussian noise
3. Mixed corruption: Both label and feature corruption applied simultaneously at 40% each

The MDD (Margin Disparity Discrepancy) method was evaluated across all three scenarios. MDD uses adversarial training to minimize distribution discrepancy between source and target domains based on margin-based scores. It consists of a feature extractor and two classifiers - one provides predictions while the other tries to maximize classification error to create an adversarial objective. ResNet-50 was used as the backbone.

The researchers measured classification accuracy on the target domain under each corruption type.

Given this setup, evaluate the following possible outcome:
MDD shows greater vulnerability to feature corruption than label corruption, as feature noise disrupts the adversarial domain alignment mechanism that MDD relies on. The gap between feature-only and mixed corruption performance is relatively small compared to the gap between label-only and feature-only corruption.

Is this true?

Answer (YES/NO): NO